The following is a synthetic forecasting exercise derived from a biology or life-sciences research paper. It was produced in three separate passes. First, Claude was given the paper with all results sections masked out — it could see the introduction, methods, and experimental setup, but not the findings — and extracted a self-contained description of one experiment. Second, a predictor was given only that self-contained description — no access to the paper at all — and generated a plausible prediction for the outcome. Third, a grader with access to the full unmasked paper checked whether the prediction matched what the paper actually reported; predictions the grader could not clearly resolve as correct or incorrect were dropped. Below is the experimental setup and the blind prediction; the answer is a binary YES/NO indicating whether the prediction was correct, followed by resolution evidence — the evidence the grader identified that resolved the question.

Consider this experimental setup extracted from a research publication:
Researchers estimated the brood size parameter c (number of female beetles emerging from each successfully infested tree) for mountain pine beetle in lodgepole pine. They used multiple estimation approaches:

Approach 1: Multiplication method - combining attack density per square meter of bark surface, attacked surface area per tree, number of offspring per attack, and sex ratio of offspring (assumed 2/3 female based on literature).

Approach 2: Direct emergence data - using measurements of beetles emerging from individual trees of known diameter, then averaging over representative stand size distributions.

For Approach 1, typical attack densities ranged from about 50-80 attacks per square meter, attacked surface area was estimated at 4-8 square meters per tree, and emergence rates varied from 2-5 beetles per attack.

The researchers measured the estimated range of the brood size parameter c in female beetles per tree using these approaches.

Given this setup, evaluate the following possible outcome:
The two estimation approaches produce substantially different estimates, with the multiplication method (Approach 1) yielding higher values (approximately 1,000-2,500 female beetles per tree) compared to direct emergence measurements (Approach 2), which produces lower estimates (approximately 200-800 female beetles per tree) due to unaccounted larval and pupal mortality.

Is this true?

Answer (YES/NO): NO